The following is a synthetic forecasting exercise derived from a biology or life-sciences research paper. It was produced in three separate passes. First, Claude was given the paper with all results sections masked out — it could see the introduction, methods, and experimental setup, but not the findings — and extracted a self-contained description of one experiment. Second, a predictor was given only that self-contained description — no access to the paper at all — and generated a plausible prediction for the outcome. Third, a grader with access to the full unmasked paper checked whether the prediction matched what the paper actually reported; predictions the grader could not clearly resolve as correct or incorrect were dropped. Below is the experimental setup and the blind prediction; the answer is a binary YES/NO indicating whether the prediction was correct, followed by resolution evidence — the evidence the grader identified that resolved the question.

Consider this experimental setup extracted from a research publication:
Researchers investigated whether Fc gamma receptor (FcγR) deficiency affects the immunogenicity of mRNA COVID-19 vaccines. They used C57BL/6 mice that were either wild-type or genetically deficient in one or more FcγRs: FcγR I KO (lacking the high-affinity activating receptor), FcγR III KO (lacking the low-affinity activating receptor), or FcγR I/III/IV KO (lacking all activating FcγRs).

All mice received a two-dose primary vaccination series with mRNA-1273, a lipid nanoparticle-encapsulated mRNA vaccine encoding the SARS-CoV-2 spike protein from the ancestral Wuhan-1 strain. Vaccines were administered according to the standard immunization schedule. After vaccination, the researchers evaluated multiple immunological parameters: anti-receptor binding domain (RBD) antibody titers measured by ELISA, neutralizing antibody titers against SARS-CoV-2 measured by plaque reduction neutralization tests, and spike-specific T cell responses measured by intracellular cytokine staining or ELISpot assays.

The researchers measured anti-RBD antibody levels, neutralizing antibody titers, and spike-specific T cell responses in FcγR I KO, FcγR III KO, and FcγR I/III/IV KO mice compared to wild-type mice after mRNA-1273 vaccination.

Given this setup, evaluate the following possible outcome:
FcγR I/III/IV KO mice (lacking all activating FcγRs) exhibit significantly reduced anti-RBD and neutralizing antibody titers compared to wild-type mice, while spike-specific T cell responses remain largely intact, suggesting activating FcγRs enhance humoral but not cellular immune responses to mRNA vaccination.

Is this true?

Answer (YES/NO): NO